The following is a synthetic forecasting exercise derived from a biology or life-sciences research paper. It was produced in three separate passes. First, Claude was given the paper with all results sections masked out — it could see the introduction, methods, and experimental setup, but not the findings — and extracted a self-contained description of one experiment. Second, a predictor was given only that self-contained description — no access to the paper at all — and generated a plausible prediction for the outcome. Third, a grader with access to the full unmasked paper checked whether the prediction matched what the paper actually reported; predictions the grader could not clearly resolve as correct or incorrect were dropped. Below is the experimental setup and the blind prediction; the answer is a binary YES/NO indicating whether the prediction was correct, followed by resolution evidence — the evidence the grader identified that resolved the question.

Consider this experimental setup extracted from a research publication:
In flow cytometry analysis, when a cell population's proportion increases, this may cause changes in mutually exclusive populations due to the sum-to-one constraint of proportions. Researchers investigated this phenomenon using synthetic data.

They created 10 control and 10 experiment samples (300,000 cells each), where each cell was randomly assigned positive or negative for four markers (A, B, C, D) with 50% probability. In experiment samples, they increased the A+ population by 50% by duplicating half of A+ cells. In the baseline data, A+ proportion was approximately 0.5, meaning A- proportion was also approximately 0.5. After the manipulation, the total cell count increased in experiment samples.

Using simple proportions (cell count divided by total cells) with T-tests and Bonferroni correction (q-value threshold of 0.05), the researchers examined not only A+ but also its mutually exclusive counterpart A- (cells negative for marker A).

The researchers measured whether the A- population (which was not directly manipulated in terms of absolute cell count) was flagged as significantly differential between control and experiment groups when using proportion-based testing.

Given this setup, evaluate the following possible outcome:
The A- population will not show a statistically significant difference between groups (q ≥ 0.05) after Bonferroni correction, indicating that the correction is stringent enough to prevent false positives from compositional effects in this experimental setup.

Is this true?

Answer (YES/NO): NO